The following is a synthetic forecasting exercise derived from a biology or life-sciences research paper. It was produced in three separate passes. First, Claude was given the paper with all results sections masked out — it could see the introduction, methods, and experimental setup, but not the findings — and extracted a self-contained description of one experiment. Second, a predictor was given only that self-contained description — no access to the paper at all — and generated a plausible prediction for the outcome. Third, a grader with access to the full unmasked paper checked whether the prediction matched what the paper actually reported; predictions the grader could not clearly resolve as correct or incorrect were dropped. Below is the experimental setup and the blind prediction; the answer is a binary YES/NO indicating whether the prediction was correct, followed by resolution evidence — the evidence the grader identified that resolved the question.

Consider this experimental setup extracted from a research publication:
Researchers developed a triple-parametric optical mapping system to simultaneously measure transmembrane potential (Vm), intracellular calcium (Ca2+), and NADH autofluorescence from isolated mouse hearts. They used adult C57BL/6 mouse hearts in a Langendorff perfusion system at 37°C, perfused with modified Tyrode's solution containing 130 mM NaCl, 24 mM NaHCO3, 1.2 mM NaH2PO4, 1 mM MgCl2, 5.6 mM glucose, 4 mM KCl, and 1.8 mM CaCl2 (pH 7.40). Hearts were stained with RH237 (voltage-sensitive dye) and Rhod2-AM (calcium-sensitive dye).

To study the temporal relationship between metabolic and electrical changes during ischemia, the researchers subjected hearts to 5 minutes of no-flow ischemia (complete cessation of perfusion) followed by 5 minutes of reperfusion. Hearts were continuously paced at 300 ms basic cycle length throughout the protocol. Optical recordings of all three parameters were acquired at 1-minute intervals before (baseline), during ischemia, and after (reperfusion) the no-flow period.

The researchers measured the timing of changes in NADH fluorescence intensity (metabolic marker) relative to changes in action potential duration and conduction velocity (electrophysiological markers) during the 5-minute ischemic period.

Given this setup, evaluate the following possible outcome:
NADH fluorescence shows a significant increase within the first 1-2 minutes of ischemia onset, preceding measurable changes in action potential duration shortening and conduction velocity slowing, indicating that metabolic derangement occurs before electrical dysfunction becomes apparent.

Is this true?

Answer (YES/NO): NO